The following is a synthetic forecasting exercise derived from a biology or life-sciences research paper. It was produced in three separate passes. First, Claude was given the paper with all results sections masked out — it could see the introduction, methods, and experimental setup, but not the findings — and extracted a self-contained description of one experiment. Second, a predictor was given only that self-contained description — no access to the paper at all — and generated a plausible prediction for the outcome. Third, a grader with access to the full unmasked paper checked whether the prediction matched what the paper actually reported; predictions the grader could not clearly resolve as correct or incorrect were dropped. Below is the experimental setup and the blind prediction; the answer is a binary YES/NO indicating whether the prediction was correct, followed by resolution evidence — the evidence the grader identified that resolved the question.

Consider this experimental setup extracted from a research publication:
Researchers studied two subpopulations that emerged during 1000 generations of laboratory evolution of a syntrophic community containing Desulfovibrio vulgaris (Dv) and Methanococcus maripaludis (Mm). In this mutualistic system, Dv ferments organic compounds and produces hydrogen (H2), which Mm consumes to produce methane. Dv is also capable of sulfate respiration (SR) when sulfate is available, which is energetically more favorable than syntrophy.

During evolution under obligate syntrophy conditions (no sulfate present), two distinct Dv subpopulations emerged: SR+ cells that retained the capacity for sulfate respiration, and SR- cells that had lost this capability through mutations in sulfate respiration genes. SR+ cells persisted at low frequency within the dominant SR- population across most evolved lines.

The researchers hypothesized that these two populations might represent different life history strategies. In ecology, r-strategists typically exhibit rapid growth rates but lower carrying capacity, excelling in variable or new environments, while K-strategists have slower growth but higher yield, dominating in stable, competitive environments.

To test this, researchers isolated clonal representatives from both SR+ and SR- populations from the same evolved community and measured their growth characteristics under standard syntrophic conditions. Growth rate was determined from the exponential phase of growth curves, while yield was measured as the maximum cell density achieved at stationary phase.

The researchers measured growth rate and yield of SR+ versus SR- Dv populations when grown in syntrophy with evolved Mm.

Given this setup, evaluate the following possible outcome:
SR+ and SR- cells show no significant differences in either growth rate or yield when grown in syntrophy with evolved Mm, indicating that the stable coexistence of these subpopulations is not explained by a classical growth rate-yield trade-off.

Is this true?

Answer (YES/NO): NO